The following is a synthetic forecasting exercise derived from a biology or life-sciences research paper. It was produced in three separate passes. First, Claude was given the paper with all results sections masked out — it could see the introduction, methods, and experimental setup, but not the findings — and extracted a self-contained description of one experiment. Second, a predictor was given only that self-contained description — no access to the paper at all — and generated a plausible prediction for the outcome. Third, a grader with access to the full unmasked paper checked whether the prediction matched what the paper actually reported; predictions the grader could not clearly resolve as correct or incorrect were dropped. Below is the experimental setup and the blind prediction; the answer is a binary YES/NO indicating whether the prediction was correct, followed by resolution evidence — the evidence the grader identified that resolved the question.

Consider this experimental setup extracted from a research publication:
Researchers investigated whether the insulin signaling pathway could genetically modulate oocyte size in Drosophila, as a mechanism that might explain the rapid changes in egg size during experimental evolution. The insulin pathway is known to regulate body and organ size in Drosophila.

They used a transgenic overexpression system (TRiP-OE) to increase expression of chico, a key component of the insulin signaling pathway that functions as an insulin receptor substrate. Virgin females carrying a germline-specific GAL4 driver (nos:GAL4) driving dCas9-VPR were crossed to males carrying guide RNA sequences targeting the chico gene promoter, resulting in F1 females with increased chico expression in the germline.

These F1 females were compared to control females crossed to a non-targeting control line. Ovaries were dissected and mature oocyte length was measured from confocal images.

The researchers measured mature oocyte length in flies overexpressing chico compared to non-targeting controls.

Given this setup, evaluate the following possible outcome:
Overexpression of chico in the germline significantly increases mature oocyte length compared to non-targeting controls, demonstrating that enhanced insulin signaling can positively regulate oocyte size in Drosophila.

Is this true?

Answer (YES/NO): NO